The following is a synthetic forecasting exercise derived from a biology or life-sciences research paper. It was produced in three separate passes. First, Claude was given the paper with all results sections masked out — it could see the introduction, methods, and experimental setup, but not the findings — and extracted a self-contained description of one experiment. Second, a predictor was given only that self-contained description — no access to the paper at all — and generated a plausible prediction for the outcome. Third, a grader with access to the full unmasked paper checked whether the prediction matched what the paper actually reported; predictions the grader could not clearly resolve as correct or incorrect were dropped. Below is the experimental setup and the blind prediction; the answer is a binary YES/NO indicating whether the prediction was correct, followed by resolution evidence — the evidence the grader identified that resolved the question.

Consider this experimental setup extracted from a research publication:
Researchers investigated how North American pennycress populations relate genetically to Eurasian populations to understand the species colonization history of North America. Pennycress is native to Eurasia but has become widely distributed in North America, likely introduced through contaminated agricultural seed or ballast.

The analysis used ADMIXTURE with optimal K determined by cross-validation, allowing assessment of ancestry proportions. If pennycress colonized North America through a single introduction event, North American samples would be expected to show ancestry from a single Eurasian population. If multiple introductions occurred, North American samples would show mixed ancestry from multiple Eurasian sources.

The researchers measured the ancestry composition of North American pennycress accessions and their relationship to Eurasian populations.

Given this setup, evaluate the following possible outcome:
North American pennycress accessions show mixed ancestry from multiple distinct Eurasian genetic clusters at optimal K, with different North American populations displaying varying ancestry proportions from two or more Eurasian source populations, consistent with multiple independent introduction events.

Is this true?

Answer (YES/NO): YES